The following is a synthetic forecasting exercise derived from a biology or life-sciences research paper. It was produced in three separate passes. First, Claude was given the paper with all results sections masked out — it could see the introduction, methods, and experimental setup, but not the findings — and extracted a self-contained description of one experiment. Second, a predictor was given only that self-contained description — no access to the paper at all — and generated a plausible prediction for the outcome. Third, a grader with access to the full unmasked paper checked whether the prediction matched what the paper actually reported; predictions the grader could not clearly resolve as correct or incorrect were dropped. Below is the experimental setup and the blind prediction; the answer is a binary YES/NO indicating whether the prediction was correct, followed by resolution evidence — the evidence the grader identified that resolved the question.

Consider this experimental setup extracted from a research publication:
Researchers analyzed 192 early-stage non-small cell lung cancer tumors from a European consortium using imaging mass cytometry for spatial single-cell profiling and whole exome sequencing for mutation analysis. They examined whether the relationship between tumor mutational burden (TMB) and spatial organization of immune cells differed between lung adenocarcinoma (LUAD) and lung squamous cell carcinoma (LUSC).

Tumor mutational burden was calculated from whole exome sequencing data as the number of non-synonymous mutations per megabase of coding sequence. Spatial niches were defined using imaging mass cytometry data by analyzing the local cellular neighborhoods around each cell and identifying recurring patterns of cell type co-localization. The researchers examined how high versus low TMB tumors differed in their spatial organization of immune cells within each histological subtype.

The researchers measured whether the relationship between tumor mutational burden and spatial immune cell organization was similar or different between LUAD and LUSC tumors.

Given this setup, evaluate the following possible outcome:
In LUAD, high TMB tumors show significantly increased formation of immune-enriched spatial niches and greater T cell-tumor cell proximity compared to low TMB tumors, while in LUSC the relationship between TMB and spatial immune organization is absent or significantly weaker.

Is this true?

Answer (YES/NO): NO